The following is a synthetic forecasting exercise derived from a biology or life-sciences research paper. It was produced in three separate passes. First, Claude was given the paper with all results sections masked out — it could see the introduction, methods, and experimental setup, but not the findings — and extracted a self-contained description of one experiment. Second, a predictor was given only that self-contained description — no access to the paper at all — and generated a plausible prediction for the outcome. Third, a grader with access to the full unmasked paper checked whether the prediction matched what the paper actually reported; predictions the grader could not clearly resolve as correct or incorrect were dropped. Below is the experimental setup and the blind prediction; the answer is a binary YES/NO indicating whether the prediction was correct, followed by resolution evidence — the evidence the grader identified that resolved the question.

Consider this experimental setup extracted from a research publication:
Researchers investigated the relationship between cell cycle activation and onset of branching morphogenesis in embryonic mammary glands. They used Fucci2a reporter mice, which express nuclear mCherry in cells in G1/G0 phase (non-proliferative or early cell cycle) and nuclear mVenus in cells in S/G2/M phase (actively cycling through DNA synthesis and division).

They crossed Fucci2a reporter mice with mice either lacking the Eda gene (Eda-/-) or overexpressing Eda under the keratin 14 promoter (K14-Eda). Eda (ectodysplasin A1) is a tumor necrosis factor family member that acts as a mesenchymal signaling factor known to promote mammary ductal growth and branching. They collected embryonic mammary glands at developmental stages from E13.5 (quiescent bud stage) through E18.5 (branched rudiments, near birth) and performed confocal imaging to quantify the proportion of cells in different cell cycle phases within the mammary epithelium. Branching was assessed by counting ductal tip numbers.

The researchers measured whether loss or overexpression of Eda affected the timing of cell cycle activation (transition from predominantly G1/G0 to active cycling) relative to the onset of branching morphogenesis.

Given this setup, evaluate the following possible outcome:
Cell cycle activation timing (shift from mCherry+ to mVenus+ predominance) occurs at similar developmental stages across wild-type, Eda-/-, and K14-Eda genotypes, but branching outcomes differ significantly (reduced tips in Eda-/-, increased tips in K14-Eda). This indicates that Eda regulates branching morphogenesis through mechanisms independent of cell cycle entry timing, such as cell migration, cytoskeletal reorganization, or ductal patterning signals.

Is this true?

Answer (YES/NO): NO